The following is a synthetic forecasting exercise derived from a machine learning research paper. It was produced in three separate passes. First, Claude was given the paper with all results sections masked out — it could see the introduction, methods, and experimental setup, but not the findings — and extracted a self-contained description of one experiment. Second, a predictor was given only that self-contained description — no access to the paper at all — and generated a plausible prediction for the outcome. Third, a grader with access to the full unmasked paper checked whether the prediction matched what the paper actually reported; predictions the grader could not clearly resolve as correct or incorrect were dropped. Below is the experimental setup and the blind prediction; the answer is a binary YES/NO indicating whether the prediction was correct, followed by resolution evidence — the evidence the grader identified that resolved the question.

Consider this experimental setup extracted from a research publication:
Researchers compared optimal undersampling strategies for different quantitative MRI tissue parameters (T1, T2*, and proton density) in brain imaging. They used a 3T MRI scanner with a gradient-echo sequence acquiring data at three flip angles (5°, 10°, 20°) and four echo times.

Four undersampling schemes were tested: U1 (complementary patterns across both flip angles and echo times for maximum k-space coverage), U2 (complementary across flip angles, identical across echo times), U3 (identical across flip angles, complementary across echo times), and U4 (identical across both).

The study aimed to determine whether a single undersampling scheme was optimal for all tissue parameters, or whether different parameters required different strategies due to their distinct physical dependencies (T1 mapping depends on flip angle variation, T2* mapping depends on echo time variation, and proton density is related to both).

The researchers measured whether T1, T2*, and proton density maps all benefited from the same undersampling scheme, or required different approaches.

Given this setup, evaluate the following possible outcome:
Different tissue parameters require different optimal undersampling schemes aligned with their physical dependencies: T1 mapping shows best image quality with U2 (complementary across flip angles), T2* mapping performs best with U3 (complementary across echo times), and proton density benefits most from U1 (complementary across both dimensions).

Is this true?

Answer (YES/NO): NO